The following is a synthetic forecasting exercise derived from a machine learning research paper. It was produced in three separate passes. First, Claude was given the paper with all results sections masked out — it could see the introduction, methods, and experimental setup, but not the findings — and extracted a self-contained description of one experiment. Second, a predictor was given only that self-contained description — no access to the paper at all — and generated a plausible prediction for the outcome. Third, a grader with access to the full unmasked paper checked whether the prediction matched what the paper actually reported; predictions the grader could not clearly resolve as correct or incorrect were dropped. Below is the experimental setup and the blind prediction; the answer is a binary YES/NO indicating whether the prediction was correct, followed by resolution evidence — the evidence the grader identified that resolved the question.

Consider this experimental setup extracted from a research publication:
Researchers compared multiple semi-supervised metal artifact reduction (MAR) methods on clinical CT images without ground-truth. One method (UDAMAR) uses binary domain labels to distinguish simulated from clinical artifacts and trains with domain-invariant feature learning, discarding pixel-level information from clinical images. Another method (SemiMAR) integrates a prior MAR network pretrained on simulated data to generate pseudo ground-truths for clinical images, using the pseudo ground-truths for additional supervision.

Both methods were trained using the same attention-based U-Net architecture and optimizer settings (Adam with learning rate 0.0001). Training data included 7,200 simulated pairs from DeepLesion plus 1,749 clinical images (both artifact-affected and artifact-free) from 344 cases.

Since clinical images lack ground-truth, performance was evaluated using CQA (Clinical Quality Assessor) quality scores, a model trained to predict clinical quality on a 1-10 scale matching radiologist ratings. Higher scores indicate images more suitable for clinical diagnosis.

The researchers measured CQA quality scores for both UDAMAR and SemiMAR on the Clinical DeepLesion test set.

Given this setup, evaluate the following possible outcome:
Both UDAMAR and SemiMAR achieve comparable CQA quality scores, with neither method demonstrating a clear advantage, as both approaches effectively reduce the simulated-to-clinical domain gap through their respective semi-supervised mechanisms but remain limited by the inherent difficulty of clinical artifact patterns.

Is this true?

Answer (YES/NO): YES